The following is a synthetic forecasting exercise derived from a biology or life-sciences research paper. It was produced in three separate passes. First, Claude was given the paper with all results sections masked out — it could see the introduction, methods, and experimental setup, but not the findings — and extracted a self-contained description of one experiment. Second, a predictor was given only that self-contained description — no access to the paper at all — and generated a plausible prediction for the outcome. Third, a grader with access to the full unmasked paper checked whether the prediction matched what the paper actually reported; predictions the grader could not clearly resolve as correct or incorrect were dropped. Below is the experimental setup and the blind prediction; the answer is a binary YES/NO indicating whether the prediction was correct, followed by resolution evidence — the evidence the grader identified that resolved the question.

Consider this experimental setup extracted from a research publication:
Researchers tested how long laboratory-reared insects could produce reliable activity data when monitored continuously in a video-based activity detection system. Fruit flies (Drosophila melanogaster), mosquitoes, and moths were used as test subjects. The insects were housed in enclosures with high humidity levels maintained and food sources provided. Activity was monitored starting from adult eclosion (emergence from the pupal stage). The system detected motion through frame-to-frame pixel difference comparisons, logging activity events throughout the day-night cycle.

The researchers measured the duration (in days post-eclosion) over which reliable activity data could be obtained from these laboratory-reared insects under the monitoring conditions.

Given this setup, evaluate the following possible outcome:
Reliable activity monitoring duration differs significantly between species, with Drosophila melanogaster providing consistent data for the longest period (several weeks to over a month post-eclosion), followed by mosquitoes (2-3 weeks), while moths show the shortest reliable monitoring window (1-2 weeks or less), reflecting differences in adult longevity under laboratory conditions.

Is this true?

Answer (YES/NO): NO